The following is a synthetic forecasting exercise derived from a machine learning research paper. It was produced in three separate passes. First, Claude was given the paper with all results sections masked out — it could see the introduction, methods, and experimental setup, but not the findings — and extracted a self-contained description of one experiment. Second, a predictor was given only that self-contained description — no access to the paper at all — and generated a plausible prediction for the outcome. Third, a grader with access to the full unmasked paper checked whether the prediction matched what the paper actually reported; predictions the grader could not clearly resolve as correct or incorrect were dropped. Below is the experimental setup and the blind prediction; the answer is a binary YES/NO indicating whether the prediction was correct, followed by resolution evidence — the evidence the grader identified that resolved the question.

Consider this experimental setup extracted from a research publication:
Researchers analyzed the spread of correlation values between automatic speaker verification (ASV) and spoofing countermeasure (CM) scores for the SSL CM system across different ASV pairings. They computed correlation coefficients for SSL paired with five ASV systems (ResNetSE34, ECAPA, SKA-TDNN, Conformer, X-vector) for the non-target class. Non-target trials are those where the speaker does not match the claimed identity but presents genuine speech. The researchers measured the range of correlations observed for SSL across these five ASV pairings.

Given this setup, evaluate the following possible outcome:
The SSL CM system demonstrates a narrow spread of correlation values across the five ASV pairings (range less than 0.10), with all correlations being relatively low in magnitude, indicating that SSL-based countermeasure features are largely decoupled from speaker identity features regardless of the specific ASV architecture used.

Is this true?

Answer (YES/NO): YES